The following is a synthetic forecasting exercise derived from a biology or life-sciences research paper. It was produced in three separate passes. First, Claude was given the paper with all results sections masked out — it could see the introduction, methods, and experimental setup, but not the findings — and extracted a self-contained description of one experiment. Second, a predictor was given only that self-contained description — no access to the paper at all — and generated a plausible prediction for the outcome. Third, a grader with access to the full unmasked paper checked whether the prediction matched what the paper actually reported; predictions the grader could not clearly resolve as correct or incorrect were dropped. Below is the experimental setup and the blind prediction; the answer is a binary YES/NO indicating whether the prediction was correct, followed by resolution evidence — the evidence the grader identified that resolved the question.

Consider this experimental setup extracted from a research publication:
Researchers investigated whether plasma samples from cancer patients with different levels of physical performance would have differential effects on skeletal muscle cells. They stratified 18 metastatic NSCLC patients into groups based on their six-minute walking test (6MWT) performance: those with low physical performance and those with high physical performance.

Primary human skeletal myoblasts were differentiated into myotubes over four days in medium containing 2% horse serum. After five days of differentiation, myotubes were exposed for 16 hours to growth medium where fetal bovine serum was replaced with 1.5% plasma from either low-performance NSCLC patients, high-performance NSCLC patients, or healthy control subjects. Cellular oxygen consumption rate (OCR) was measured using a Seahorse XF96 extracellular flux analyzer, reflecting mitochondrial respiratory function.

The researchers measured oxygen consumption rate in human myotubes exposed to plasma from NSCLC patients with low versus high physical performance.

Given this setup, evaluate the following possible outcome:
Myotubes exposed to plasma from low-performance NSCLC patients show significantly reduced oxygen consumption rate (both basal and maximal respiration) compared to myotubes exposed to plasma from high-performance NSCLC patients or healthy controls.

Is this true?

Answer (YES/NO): NO